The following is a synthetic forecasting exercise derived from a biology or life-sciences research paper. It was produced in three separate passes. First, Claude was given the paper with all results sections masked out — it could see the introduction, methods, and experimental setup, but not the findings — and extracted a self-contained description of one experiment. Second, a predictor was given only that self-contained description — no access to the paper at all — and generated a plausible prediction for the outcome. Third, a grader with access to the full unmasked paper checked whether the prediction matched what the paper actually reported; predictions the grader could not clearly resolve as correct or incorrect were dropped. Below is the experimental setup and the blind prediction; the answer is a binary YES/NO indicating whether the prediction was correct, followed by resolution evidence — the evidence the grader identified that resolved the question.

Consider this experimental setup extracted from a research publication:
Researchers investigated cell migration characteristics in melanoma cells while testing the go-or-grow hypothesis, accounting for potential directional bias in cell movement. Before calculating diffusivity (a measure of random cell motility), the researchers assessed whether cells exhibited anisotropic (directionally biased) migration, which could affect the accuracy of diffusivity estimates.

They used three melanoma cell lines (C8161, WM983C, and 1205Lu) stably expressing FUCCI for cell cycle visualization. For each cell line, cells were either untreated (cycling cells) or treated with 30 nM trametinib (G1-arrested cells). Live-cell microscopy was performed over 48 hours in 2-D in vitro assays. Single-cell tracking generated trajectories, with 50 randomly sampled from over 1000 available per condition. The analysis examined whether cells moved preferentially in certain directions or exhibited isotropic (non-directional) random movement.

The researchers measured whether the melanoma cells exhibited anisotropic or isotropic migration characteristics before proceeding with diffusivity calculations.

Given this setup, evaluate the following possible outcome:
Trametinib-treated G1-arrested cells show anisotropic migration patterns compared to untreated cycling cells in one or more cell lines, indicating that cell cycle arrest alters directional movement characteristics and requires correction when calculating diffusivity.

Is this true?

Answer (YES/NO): NO